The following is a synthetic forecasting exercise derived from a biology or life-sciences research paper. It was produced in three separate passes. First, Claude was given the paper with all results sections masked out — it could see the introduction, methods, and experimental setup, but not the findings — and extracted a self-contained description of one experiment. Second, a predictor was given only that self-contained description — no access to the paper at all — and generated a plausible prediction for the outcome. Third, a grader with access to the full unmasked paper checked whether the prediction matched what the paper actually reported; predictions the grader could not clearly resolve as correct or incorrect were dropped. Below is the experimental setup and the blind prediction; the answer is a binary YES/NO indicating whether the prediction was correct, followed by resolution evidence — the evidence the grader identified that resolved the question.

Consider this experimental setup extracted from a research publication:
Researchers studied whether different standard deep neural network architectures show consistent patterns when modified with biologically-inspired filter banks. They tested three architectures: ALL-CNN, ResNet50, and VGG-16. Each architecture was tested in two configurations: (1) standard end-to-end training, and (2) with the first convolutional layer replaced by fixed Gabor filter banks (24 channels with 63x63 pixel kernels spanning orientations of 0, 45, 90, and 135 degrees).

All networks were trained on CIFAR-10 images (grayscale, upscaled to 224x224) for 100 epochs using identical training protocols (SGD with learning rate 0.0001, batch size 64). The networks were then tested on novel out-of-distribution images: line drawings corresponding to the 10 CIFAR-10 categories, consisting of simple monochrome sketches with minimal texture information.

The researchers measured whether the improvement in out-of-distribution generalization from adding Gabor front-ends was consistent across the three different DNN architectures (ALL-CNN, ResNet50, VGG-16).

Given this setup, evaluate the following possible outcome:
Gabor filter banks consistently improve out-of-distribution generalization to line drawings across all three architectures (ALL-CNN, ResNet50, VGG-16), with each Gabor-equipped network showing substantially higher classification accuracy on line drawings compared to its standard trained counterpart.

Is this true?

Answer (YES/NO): YES